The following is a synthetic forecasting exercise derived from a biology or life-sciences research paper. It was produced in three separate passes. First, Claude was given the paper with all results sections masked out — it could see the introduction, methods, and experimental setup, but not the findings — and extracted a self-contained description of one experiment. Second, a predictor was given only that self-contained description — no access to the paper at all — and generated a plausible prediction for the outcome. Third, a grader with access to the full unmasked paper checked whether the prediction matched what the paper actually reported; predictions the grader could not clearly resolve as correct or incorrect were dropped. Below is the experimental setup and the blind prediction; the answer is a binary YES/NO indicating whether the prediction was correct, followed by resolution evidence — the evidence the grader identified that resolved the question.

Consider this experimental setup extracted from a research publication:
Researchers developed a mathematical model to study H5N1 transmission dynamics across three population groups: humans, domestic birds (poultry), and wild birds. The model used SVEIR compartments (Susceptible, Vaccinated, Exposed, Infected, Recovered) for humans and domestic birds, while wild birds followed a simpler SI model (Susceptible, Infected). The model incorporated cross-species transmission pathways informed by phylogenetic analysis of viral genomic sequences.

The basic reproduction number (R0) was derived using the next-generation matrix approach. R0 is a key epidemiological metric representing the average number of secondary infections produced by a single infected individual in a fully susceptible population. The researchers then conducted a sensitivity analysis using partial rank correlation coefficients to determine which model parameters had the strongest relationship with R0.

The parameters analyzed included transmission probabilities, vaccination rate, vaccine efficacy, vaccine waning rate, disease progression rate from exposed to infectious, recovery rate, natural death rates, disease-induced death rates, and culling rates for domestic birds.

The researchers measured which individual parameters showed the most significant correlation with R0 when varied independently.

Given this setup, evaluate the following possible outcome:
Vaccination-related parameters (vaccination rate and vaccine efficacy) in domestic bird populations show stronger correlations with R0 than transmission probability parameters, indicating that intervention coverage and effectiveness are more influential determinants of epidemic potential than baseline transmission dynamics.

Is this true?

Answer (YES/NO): NO